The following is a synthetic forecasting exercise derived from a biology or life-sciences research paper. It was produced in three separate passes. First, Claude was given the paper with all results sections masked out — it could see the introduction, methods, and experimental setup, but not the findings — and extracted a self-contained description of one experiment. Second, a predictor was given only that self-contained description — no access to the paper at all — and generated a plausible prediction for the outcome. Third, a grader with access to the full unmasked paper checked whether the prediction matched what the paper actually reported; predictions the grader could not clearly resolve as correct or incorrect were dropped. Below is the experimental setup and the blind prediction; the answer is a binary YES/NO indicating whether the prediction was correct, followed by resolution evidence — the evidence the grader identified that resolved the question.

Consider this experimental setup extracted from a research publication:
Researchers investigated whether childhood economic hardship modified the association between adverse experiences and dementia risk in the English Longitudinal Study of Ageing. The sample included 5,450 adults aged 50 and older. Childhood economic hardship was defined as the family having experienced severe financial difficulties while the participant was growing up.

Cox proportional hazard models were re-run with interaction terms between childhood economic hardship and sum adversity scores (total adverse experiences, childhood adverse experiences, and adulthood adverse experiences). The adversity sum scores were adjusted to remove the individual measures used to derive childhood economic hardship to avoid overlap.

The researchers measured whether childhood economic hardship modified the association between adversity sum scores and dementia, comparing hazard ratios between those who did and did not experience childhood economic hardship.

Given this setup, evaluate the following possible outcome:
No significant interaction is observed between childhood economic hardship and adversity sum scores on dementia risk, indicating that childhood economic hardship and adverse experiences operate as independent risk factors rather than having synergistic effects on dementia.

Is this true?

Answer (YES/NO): YES